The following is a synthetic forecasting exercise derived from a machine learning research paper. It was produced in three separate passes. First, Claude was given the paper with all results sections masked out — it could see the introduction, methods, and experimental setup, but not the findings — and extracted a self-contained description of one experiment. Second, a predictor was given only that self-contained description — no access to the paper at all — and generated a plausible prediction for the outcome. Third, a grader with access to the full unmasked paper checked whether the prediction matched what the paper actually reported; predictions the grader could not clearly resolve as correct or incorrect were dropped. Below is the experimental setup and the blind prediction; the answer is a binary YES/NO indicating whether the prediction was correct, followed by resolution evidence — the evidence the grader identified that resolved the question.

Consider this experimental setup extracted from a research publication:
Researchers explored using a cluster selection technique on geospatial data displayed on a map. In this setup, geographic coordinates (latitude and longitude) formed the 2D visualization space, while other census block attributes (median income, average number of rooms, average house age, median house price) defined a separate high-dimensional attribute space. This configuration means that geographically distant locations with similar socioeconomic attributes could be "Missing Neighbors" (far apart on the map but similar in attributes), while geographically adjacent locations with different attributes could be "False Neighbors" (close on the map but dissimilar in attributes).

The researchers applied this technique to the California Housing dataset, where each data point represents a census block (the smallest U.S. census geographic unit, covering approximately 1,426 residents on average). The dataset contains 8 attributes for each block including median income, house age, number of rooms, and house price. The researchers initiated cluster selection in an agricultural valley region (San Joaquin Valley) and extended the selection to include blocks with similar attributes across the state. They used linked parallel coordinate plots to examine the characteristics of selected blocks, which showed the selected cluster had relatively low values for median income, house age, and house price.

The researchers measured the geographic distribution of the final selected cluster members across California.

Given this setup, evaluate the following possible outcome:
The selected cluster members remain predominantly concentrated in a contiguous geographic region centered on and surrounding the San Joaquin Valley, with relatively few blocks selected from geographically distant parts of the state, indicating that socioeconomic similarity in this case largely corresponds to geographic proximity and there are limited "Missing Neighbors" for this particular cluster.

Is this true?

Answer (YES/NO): NO